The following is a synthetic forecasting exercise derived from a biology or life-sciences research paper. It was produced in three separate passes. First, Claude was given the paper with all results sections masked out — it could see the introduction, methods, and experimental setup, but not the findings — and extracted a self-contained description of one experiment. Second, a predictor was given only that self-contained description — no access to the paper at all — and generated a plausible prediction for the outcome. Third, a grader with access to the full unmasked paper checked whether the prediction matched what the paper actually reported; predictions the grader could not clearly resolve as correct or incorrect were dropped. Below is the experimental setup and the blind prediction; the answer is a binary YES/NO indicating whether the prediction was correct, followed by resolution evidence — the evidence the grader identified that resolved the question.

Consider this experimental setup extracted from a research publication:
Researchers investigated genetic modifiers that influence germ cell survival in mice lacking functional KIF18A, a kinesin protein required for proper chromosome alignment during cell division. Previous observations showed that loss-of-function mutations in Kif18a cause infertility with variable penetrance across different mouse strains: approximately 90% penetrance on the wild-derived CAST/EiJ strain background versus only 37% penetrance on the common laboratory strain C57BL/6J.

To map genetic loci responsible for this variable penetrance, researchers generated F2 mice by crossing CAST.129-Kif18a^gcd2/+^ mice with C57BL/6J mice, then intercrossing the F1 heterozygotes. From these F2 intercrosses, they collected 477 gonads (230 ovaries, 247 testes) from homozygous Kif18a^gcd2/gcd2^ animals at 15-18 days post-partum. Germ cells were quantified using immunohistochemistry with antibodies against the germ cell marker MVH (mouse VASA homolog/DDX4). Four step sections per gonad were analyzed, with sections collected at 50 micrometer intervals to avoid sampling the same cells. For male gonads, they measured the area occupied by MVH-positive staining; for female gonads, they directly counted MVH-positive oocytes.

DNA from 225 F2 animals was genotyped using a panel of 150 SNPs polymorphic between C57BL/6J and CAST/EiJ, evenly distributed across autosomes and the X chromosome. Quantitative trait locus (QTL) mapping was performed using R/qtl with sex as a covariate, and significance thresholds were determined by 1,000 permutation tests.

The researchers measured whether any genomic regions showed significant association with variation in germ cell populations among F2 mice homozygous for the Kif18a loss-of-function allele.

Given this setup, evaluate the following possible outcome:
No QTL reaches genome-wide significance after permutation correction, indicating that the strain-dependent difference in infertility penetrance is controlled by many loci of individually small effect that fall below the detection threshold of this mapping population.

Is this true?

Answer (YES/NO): NO